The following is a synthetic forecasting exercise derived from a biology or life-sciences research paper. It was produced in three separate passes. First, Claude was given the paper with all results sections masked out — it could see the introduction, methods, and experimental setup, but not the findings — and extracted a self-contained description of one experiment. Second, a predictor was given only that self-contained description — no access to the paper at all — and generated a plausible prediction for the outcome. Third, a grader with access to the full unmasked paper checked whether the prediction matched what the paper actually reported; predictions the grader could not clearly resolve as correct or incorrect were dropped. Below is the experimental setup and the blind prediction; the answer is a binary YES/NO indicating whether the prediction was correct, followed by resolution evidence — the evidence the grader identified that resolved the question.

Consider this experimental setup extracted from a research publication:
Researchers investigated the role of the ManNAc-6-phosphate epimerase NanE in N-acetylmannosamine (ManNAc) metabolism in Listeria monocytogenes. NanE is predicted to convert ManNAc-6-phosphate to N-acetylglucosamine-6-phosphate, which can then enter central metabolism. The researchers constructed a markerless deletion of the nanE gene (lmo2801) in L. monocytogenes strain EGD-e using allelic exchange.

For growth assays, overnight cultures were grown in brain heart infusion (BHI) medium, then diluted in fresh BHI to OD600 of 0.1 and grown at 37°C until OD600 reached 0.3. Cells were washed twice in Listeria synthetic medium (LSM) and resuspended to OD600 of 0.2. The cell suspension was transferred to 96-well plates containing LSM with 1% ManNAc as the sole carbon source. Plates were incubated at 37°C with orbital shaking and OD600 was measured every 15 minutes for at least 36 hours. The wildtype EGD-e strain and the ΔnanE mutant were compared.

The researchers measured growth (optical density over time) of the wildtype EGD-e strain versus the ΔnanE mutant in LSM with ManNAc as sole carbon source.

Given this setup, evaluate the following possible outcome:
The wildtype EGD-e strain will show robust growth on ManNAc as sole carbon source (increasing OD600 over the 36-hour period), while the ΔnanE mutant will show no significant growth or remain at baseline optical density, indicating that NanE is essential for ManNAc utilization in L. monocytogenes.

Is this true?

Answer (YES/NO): YES